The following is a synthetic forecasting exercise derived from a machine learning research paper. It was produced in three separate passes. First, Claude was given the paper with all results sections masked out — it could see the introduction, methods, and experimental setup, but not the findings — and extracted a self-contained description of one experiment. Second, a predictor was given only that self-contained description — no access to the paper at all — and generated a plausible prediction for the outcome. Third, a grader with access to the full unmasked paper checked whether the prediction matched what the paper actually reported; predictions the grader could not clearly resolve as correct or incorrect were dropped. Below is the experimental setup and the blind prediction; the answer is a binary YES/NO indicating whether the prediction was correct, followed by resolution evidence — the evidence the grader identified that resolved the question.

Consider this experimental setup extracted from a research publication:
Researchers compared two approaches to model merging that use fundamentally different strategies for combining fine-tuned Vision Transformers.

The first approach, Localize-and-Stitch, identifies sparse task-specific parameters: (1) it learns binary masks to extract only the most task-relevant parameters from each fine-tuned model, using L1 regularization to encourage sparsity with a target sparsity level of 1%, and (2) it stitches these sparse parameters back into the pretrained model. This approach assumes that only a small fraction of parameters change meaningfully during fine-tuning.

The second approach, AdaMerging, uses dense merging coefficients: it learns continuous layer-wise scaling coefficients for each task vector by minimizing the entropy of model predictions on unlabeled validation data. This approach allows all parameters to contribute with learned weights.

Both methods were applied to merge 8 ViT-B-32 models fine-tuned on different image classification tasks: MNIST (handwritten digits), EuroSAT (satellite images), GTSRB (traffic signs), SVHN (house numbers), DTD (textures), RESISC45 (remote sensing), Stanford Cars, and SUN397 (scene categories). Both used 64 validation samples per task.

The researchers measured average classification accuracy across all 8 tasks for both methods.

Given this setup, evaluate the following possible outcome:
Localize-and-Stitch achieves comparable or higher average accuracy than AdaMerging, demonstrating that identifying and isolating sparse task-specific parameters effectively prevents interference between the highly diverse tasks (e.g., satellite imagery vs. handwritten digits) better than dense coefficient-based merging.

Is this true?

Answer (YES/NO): YES